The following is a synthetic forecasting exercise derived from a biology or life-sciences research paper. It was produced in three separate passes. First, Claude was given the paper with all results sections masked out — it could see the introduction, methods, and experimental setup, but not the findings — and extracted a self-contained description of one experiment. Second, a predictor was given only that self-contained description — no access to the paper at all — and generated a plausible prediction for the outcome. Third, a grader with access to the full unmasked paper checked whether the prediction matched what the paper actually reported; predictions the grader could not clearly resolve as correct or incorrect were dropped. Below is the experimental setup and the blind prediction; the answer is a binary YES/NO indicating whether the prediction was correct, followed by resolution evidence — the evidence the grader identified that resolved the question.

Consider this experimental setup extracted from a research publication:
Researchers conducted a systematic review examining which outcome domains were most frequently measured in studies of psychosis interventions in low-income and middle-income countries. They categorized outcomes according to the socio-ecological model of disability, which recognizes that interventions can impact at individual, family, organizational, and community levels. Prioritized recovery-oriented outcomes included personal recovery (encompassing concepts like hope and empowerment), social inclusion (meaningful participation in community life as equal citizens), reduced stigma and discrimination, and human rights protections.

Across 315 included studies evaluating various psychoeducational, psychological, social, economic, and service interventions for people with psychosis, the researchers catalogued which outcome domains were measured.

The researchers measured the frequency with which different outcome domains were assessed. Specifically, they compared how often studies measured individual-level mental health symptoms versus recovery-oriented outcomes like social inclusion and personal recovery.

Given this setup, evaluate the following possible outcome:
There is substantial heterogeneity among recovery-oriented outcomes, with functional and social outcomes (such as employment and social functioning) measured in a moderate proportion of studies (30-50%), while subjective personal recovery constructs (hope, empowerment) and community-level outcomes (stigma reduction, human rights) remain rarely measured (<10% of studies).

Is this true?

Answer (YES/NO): NO